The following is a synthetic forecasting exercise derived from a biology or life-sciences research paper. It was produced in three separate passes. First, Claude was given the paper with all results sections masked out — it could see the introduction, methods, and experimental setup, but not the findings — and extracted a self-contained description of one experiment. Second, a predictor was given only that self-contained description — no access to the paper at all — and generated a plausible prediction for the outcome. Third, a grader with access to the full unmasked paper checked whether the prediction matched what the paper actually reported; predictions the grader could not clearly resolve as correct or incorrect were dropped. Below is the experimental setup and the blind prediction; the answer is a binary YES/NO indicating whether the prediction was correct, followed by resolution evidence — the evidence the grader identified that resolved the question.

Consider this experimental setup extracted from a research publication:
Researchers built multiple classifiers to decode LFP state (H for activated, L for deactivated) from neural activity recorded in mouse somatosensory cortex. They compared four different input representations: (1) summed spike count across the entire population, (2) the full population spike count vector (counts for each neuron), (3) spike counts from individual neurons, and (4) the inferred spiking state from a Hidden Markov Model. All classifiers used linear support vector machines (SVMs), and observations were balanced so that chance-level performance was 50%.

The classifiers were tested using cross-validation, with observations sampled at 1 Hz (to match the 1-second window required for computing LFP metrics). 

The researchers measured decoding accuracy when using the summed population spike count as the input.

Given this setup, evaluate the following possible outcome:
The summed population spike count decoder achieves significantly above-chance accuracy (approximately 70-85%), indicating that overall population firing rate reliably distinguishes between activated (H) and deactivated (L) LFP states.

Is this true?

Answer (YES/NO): NO